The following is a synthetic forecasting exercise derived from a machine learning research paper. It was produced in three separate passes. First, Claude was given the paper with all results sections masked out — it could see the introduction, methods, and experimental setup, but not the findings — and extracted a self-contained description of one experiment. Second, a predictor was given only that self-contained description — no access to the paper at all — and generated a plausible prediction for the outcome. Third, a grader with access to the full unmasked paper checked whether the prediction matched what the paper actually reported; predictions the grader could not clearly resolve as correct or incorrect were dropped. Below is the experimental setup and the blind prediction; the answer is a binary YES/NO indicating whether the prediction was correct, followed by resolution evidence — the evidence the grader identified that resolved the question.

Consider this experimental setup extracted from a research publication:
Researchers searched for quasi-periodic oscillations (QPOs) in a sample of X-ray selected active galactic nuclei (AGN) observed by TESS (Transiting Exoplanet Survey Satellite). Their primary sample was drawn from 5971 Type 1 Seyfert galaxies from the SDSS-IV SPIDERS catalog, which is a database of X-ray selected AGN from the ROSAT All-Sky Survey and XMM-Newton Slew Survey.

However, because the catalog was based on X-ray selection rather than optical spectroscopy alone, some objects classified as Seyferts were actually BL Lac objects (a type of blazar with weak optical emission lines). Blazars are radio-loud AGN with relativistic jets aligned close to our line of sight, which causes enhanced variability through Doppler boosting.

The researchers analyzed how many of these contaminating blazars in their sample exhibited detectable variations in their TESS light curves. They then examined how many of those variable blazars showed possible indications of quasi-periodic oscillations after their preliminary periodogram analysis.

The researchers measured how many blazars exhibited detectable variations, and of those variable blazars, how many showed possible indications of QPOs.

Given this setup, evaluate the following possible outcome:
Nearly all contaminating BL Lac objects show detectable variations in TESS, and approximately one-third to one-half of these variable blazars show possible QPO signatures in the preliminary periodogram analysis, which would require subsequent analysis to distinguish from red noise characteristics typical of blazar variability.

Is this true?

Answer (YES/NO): NO